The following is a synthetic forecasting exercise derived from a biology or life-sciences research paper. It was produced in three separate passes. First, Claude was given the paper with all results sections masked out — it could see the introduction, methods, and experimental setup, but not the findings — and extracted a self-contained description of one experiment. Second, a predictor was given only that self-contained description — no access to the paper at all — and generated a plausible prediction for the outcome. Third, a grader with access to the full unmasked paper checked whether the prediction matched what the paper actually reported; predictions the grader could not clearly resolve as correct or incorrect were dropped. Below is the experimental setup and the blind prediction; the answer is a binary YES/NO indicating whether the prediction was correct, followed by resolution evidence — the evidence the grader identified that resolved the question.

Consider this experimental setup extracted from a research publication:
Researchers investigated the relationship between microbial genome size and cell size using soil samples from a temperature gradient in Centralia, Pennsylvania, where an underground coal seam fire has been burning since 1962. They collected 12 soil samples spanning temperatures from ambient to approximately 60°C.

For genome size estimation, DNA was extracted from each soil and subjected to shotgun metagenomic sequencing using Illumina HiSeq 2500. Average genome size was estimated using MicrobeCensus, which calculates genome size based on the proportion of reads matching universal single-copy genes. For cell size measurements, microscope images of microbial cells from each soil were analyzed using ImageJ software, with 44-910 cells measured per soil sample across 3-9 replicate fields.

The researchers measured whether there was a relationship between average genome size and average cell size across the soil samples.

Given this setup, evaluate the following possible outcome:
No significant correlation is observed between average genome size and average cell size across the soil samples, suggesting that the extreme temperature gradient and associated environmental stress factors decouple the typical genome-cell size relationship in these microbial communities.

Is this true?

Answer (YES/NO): NO